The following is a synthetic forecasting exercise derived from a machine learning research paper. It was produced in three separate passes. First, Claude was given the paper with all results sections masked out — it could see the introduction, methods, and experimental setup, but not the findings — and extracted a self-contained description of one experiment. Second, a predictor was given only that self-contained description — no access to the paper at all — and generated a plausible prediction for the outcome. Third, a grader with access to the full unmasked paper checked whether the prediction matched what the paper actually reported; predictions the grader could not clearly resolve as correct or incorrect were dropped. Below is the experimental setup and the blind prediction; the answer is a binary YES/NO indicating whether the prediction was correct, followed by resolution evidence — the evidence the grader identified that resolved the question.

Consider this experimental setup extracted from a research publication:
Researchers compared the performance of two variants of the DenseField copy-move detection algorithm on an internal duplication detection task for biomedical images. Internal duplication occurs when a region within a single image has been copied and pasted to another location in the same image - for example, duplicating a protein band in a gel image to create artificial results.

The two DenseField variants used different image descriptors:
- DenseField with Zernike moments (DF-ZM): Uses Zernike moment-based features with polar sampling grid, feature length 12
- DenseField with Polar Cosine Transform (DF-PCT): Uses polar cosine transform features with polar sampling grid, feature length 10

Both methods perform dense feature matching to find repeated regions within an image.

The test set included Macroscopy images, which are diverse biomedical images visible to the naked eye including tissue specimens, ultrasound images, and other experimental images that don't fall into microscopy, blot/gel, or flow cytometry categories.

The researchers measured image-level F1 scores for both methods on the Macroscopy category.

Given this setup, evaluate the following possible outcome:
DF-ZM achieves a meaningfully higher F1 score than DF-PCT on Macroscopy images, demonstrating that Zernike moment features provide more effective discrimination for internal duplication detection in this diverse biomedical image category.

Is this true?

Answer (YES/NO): NO